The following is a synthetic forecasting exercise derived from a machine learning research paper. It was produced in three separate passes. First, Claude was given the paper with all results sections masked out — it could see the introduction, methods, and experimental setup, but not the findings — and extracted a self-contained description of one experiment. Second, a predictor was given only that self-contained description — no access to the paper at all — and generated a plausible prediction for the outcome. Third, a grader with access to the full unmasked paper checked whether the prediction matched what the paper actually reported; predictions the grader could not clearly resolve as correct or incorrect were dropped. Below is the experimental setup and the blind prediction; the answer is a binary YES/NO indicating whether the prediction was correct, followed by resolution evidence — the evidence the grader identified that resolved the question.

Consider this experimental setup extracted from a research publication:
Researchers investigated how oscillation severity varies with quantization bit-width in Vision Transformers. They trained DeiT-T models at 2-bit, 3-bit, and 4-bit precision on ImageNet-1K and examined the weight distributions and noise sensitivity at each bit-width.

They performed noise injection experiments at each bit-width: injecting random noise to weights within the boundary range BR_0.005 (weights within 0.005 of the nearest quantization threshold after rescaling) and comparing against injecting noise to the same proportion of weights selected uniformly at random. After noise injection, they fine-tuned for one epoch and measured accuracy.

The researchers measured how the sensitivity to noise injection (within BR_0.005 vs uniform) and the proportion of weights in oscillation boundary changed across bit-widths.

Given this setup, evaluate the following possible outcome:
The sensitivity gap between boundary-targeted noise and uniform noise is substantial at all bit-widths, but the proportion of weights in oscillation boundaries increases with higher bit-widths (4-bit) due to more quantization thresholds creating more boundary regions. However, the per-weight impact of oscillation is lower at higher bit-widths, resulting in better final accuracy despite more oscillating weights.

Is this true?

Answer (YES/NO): NO